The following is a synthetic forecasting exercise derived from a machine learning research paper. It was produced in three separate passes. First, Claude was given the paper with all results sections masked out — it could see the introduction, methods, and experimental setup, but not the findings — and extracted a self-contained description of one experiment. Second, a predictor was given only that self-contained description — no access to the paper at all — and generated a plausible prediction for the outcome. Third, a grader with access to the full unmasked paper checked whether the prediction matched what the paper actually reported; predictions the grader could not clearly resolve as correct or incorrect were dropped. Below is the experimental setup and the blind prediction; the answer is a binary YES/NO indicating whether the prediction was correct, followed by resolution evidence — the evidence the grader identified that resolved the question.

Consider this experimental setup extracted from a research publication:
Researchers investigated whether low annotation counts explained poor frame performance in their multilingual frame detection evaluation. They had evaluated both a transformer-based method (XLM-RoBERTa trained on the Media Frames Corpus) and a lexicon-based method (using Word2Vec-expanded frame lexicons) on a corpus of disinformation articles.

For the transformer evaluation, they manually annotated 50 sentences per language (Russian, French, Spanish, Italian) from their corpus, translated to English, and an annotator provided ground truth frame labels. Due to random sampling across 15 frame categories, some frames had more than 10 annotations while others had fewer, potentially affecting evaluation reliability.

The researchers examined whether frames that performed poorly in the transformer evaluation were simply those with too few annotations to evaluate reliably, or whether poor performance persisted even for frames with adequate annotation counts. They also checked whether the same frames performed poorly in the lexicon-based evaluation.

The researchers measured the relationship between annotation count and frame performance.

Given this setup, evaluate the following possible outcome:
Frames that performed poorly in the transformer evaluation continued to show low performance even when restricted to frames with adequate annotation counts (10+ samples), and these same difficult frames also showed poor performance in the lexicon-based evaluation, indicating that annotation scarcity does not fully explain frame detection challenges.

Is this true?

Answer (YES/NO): YES